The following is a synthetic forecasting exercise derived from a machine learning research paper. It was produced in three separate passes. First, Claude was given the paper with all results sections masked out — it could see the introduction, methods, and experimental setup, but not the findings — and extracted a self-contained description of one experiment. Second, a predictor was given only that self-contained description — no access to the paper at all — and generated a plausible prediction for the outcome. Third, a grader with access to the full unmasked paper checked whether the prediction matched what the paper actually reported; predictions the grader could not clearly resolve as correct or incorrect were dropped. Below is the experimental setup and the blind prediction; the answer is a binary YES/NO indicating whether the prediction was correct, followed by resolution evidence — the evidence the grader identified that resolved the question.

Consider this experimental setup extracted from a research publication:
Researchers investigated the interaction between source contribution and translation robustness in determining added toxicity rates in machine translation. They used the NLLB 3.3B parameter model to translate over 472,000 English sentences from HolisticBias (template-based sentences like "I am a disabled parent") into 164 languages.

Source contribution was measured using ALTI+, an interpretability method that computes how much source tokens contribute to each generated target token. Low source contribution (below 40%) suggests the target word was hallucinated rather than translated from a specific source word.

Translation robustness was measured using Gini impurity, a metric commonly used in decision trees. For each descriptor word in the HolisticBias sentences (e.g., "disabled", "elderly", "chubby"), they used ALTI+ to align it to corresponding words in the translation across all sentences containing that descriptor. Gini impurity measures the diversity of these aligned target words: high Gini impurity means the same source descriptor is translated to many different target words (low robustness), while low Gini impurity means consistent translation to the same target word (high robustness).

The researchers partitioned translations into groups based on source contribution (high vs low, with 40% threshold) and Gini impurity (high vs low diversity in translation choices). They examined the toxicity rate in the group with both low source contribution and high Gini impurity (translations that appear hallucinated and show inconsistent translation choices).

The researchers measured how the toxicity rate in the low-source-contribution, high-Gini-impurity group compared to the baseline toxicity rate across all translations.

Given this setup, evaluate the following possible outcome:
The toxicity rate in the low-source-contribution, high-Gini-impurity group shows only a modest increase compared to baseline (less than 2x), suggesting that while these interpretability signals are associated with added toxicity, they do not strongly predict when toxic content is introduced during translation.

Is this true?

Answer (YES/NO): NO